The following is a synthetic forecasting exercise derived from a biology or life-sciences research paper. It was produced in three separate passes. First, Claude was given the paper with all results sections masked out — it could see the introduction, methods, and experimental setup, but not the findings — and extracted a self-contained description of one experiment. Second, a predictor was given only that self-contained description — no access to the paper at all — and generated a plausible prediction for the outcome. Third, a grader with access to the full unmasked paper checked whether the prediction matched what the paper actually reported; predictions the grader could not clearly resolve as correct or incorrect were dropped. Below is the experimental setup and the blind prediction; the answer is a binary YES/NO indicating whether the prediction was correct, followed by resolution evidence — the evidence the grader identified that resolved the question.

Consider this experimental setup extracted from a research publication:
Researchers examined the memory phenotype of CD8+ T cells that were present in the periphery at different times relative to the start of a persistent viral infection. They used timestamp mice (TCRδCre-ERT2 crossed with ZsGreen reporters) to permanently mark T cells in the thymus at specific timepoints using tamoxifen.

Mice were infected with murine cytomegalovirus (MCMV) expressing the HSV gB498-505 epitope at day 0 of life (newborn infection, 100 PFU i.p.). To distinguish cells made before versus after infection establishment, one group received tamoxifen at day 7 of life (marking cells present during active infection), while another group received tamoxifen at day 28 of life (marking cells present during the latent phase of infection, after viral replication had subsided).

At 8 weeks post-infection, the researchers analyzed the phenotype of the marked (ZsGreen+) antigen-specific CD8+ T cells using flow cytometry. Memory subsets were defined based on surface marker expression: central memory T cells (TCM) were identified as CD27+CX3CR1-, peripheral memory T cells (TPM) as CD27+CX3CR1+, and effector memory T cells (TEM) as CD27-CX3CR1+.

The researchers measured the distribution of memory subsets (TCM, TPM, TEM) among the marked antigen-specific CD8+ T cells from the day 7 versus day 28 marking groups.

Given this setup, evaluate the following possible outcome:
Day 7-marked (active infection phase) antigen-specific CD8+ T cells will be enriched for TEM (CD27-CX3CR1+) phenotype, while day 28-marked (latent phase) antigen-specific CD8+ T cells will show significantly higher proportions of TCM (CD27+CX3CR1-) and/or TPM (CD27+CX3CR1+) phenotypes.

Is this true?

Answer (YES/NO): YES